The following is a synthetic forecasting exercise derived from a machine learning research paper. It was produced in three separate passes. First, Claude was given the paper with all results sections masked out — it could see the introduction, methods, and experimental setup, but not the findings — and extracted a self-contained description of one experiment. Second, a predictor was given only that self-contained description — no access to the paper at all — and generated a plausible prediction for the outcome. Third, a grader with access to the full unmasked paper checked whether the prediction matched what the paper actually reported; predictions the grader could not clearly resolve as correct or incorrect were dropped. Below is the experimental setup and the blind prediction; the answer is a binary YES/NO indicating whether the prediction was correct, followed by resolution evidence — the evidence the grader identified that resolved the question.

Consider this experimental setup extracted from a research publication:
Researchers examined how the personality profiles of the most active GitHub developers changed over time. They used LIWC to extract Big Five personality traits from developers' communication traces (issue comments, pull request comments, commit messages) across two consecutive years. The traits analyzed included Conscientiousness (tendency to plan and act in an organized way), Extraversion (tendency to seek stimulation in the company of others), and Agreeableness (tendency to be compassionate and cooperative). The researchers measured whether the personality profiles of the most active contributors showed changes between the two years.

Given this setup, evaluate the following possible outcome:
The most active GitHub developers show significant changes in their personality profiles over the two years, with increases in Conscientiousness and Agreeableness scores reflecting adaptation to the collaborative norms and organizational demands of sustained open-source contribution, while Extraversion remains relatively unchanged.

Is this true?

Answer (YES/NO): NO